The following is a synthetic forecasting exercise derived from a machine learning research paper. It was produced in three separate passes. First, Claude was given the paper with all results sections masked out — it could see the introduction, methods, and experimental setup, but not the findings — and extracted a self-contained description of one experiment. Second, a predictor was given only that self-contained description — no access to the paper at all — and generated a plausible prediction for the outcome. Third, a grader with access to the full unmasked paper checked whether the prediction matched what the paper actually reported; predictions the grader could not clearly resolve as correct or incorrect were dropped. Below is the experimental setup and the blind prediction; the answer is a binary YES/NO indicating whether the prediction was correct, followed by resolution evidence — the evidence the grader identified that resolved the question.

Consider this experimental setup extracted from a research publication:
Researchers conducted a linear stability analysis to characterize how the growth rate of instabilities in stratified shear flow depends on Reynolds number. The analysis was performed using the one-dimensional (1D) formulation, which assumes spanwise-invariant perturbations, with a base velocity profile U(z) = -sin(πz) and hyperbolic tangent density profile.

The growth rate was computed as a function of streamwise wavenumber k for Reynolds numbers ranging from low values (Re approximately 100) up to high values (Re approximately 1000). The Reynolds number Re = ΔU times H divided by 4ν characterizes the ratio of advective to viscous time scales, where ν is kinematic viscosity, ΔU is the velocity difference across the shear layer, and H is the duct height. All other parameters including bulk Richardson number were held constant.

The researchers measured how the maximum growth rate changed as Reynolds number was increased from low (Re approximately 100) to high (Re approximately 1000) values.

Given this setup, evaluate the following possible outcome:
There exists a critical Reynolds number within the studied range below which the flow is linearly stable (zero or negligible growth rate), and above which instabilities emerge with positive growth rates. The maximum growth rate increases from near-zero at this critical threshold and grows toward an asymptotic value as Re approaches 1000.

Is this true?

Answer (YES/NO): NO